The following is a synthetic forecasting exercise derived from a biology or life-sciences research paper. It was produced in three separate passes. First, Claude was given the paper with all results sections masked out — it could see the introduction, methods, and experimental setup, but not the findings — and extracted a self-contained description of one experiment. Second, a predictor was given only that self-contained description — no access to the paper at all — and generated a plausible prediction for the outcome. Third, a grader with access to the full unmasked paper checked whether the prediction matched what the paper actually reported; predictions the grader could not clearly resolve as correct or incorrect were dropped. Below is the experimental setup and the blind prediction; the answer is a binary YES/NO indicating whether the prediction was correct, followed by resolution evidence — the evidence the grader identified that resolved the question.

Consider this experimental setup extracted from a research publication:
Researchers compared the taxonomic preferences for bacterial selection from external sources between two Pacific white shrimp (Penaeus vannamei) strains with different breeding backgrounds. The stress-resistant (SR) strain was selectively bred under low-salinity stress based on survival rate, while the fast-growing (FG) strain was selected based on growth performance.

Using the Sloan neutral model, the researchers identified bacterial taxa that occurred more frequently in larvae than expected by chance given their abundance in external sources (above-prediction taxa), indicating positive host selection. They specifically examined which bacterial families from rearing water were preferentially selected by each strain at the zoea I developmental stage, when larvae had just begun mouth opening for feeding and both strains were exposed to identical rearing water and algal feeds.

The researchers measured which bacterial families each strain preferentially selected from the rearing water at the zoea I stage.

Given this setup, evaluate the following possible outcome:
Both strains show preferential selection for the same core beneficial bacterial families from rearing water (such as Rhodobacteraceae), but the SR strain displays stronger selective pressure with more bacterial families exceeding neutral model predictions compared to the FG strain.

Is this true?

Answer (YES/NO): NO